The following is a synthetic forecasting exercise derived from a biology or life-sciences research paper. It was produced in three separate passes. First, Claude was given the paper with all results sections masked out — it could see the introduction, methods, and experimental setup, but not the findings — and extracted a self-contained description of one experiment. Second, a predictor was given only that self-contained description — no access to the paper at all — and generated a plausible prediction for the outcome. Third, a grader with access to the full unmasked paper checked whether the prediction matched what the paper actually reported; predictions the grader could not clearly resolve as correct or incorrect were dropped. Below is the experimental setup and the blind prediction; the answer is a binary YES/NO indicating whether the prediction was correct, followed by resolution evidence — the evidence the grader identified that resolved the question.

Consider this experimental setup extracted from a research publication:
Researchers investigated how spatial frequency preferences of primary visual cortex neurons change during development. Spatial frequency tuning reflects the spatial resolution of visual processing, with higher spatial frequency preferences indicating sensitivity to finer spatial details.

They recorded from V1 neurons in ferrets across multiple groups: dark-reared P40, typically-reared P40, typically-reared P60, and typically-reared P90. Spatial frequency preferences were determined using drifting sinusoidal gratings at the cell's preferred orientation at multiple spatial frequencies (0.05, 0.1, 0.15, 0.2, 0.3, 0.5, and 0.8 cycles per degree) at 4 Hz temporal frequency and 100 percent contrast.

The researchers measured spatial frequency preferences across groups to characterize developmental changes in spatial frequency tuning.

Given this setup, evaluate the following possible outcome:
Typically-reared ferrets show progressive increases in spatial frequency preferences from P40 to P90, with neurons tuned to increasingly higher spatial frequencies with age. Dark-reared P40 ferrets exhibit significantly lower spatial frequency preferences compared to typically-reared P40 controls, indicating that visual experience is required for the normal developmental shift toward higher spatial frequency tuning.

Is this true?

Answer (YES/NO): NO